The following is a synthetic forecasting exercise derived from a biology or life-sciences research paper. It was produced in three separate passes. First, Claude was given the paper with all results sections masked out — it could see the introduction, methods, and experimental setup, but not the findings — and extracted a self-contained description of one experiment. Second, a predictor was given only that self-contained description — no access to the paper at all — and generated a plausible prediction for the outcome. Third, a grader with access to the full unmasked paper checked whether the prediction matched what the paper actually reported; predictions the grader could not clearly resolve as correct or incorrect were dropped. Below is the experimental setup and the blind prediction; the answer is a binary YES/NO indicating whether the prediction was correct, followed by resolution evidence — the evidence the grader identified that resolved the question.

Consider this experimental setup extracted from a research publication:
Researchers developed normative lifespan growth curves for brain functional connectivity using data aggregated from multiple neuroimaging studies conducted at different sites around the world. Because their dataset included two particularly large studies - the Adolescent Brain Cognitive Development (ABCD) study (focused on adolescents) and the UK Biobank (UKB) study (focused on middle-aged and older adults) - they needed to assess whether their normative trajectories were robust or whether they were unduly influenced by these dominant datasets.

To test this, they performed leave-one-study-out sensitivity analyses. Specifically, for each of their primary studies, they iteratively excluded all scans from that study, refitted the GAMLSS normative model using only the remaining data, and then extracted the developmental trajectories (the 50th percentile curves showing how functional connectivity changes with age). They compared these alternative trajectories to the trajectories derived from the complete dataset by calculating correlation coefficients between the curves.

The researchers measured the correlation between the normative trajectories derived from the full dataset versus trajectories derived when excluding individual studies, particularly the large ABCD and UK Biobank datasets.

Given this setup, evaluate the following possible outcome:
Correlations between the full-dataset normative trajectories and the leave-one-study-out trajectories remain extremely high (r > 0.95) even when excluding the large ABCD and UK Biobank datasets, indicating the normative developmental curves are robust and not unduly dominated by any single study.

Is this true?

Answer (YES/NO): YES